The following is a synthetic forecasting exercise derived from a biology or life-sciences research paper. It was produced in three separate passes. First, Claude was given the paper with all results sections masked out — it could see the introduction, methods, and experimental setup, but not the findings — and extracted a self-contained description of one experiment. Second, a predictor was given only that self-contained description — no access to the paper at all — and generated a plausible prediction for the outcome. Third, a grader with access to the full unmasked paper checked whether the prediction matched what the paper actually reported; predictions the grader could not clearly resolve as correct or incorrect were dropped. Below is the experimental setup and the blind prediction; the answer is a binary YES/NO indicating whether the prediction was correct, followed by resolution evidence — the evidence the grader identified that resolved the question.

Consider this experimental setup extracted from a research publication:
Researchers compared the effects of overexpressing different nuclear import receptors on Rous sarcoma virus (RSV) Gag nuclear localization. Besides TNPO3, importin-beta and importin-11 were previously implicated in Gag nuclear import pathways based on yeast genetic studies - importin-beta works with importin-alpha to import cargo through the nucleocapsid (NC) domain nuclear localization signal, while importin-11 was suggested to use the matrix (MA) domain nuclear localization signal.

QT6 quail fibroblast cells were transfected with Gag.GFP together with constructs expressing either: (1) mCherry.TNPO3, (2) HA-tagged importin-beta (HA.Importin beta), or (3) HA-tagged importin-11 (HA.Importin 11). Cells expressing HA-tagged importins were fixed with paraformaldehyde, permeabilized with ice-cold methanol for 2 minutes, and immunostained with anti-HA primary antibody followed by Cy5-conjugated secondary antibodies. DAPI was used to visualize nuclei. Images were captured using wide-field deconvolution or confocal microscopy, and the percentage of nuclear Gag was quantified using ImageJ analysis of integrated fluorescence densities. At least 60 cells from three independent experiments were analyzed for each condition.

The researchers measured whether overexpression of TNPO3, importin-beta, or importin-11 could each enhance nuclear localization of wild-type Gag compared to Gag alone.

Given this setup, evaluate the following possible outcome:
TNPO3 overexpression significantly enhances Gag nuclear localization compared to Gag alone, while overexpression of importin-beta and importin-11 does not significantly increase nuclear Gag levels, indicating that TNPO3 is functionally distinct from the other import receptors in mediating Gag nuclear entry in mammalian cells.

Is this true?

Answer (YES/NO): NO